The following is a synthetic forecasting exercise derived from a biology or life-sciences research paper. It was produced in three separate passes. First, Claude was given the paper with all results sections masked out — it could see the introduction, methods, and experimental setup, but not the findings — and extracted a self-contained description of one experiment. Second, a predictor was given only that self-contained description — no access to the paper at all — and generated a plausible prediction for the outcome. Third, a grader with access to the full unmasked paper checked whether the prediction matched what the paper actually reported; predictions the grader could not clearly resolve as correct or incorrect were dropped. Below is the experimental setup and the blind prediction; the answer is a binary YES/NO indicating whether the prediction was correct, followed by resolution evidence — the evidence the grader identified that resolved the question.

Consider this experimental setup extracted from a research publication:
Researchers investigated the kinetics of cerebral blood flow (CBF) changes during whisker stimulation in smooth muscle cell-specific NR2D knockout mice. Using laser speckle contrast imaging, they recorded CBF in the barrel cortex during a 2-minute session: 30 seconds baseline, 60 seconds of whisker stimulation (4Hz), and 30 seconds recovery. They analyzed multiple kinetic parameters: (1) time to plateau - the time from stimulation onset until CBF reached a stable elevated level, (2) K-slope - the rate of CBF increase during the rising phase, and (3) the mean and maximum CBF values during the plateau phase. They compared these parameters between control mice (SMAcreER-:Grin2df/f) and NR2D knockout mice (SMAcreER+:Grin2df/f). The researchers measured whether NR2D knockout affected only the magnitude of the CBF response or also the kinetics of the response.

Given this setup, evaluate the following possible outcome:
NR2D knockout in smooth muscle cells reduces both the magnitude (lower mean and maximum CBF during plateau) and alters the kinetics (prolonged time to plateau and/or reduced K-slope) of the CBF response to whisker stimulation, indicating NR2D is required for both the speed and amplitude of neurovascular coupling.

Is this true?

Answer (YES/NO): YES